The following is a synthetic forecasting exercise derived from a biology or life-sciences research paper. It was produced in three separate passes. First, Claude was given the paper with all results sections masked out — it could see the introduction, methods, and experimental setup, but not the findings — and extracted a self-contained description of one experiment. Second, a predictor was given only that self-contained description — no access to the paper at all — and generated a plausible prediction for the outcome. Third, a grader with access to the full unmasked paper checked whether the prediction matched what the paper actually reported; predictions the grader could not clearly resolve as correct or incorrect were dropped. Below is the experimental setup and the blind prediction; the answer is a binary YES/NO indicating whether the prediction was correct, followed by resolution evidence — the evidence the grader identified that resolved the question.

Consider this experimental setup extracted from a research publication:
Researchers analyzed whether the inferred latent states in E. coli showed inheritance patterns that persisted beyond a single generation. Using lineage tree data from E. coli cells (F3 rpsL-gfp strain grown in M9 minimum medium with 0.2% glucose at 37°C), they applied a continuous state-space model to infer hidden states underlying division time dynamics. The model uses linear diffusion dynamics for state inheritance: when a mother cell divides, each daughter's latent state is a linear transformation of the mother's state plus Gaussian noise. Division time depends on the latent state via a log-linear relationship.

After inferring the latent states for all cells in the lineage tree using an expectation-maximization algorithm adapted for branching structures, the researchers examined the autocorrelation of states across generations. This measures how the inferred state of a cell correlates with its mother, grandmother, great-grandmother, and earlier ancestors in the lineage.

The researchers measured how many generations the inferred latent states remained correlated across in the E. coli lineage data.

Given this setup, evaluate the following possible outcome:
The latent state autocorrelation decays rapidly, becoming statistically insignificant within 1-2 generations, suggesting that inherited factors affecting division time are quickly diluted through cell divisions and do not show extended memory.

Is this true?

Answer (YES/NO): NO